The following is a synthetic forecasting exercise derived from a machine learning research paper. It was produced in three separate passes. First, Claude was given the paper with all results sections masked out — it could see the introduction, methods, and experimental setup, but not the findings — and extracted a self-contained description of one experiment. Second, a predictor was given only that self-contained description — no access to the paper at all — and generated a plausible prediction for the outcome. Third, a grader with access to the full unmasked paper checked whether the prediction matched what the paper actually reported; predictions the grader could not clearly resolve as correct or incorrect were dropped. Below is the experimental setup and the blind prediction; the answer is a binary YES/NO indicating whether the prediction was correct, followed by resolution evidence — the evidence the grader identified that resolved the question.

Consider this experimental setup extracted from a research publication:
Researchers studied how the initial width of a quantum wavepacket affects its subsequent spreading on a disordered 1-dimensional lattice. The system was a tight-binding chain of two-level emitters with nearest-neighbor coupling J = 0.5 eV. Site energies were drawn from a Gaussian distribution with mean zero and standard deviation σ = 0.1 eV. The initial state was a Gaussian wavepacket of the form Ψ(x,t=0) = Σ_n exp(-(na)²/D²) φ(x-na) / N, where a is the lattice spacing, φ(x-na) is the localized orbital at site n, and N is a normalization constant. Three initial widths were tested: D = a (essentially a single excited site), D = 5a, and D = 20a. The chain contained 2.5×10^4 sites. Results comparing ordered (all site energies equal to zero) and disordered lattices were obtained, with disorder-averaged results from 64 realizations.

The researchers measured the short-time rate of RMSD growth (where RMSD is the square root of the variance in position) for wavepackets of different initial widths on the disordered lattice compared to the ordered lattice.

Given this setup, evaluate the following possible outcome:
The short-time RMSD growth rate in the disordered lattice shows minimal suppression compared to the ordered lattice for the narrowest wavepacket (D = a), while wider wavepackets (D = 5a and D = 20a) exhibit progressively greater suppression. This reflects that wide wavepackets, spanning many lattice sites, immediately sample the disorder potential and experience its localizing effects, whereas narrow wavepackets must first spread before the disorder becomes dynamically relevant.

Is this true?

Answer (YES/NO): NO